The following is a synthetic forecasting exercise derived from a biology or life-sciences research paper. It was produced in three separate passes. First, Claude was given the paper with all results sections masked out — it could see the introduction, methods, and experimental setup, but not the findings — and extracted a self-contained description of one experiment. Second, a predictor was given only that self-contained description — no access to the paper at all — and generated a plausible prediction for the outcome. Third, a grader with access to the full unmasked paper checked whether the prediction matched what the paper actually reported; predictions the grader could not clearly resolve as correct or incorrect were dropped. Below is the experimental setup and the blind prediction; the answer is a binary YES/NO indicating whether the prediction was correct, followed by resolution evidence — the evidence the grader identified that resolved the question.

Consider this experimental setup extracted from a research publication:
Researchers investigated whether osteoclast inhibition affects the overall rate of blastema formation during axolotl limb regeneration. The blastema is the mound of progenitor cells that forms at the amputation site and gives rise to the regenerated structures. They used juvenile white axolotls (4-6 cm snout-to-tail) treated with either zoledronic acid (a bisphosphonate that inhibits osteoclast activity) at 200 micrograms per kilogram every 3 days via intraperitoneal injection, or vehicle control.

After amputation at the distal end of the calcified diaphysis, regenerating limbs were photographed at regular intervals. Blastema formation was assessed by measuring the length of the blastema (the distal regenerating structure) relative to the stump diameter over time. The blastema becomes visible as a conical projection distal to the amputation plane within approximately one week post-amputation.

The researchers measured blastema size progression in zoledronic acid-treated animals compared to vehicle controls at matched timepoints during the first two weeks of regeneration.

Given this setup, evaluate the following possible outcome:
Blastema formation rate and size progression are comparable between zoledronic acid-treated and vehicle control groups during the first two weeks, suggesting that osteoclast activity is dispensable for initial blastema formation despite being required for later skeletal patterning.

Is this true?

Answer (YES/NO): NO